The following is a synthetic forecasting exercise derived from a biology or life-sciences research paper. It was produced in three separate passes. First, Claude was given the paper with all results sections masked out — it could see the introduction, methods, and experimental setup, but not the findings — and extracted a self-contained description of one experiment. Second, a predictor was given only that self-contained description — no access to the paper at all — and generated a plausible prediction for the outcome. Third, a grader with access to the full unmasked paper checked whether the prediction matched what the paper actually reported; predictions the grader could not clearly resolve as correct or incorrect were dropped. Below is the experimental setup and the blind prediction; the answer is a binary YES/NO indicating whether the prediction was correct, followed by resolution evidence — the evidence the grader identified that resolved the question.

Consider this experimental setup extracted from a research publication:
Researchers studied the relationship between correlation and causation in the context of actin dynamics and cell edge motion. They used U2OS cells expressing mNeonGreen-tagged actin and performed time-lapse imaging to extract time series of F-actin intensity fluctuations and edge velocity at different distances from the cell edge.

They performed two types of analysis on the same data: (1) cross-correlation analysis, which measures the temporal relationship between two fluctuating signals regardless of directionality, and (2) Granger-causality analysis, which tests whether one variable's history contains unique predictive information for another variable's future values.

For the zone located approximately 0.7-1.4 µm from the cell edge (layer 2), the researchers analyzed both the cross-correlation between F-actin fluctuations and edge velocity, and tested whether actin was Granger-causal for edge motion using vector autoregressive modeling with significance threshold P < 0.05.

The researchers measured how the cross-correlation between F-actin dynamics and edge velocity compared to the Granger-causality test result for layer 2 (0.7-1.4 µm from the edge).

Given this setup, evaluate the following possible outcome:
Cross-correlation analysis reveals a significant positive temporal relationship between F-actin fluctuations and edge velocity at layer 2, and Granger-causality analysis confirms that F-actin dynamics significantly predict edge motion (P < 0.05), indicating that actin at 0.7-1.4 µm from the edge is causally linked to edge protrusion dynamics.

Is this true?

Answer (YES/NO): NO